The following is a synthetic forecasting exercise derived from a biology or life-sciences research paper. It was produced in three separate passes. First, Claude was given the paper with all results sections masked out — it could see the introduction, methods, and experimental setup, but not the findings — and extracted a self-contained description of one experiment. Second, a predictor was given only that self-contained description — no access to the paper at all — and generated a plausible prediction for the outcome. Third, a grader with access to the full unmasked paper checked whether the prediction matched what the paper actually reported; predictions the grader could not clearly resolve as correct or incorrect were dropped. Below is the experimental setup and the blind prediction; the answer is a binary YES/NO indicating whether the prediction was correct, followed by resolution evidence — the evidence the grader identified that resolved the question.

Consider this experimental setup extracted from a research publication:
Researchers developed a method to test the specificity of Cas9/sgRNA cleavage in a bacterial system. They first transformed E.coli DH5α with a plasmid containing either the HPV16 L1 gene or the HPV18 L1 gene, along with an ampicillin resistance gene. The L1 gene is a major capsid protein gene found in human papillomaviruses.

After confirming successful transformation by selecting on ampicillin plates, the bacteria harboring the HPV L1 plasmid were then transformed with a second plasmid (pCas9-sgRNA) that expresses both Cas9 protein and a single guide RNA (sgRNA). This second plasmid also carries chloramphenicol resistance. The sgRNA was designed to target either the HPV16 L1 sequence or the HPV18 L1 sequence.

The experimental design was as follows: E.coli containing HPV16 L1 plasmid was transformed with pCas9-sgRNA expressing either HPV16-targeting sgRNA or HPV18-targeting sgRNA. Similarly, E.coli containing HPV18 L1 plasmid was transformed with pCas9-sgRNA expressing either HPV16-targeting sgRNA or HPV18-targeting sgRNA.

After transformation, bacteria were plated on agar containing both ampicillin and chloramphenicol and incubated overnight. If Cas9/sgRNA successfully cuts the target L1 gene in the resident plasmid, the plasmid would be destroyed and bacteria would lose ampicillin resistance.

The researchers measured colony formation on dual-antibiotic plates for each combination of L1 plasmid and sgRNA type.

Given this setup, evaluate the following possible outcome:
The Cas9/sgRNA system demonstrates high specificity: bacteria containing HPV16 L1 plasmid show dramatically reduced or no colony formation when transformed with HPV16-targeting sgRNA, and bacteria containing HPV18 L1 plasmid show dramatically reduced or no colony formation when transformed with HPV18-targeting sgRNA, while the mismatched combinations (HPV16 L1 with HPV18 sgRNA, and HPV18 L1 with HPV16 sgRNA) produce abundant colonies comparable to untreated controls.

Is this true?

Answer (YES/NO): YES